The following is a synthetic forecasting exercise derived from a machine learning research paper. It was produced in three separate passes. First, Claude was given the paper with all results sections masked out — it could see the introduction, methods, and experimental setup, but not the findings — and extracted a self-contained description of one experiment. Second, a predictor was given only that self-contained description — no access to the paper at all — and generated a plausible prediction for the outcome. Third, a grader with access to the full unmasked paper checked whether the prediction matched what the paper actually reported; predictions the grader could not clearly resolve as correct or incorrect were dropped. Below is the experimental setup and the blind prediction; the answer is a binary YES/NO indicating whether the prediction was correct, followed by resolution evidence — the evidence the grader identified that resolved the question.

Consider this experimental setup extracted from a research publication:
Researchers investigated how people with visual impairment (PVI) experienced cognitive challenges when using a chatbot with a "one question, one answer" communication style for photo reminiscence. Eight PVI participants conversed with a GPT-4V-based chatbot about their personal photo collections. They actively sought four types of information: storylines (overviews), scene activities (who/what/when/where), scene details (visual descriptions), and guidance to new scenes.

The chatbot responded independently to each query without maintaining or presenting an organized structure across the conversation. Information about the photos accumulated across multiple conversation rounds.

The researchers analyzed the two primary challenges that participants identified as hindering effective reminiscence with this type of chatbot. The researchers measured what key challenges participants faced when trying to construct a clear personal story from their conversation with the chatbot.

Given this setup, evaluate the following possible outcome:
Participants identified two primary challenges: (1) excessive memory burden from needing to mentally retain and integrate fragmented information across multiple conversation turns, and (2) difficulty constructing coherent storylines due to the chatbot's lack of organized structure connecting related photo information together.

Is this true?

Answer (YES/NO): NO